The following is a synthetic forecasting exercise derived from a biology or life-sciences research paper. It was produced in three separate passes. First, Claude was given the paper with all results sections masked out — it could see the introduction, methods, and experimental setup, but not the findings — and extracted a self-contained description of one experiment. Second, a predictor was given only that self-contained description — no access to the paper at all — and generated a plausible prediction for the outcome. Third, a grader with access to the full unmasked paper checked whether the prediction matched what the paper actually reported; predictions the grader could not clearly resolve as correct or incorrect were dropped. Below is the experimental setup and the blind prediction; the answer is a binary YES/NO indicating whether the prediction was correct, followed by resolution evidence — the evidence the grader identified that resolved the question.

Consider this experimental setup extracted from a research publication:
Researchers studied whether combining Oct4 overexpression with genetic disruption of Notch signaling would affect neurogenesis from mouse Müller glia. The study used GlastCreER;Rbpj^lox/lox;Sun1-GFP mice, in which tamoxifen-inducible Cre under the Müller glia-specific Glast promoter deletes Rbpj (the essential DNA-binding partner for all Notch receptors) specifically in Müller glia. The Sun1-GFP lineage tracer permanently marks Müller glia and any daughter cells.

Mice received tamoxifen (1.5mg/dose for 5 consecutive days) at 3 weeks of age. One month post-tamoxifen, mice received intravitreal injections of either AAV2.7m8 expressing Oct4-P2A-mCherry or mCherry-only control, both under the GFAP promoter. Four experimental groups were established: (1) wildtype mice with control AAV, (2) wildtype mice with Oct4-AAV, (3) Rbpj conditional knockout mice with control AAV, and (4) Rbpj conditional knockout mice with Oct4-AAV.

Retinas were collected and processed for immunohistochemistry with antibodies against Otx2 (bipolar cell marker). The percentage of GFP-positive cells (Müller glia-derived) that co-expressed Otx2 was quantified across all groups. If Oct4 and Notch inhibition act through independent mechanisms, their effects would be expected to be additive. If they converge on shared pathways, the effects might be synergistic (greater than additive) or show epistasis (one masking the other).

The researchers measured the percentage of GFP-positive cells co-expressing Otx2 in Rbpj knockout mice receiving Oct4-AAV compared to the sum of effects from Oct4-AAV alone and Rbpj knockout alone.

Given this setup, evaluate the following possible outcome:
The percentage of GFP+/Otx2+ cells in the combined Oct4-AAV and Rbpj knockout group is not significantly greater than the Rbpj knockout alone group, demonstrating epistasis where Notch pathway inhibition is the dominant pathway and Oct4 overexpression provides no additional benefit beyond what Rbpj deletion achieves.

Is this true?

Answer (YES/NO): NO